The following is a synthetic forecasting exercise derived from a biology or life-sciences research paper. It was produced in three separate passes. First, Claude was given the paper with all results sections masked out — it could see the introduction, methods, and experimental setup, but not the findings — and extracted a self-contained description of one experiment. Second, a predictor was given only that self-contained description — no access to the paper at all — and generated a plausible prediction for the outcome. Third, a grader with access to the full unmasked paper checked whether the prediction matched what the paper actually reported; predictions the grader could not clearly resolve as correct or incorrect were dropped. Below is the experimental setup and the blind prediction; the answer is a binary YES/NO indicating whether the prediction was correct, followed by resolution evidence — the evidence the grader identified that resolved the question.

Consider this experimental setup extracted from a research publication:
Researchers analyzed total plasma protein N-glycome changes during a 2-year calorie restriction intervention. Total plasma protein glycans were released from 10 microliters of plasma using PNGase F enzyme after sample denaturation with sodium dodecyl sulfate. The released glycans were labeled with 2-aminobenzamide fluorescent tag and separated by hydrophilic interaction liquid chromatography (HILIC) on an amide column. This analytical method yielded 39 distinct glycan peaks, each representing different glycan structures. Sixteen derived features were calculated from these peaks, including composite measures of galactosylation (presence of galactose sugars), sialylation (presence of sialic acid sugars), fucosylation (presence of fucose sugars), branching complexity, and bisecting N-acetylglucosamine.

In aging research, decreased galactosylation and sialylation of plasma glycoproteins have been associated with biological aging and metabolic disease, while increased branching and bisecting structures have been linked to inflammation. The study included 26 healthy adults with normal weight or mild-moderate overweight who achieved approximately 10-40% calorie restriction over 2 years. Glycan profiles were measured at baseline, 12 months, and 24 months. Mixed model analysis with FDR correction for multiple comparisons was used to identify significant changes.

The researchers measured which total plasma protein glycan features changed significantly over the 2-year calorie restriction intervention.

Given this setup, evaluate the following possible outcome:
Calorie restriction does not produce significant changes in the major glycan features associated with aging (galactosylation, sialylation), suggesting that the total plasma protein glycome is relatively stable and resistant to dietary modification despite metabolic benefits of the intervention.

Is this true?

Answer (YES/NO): NO